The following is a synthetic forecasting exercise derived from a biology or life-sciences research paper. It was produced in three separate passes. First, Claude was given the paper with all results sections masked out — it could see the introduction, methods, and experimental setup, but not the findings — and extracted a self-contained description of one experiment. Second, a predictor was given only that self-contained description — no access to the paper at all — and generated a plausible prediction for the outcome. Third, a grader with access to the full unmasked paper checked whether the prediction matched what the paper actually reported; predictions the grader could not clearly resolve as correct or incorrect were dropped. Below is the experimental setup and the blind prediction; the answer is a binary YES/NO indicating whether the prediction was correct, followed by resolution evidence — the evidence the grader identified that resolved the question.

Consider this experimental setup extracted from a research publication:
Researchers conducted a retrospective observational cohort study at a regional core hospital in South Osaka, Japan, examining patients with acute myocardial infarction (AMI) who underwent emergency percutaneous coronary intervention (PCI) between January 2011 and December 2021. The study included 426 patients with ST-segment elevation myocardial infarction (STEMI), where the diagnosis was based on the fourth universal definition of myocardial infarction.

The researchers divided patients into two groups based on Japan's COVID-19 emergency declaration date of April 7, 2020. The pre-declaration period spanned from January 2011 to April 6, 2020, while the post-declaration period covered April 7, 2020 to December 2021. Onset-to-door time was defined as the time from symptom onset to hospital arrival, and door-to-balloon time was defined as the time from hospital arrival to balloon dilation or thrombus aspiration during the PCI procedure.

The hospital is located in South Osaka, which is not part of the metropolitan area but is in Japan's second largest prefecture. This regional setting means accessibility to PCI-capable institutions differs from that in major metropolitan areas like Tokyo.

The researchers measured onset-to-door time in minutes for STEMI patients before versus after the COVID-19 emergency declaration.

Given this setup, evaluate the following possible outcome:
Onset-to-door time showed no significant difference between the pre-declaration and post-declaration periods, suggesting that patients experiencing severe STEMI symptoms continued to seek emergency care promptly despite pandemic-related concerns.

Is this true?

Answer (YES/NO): NO